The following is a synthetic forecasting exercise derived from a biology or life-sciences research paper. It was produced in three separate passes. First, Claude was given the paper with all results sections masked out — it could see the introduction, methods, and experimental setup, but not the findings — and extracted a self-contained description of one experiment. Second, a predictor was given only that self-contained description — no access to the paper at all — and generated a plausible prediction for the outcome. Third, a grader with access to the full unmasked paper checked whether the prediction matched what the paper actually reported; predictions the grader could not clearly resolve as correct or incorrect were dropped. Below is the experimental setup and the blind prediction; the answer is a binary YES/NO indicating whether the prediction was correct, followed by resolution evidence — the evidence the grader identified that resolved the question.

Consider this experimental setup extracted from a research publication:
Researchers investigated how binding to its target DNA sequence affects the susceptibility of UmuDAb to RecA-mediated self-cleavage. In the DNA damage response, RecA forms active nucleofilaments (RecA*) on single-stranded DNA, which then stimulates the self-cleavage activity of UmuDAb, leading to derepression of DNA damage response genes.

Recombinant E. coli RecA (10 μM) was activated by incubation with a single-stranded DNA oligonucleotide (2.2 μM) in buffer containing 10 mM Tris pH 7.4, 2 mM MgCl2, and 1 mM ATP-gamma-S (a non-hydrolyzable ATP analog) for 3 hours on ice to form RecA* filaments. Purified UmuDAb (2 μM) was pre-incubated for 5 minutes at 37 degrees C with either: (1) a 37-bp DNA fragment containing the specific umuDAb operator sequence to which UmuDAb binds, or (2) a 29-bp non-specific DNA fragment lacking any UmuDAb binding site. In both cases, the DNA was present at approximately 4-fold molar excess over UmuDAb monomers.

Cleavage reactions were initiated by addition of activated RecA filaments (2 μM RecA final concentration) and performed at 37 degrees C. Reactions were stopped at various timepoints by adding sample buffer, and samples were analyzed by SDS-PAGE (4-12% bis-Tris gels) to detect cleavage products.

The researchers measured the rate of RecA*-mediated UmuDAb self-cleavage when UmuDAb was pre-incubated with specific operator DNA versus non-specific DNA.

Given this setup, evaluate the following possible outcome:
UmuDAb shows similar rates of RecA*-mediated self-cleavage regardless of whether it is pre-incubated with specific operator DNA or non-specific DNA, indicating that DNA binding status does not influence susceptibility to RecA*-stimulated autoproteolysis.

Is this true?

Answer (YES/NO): NO